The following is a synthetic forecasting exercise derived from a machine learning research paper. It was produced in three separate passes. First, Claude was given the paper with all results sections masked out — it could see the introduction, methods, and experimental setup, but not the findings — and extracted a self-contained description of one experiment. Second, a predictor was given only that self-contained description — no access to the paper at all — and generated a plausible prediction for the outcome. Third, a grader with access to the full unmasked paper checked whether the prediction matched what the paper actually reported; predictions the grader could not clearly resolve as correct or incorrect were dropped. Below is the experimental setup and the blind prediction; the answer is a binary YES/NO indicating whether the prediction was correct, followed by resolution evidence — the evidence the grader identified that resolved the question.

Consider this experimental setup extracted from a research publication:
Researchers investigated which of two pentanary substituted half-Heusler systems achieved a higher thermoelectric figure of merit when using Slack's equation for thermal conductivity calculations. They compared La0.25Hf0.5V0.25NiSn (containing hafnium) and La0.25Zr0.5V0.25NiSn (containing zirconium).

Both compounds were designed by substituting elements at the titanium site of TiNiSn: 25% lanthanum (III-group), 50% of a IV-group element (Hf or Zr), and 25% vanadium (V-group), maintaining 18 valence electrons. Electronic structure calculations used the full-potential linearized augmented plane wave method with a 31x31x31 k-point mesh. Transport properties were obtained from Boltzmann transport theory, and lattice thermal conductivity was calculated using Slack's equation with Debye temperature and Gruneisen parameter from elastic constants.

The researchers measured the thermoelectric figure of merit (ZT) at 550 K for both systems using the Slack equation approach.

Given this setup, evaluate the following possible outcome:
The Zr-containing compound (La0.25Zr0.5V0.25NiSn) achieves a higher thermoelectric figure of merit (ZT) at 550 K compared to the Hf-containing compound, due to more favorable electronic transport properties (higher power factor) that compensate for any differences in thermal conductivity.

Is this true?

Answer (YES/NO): NO